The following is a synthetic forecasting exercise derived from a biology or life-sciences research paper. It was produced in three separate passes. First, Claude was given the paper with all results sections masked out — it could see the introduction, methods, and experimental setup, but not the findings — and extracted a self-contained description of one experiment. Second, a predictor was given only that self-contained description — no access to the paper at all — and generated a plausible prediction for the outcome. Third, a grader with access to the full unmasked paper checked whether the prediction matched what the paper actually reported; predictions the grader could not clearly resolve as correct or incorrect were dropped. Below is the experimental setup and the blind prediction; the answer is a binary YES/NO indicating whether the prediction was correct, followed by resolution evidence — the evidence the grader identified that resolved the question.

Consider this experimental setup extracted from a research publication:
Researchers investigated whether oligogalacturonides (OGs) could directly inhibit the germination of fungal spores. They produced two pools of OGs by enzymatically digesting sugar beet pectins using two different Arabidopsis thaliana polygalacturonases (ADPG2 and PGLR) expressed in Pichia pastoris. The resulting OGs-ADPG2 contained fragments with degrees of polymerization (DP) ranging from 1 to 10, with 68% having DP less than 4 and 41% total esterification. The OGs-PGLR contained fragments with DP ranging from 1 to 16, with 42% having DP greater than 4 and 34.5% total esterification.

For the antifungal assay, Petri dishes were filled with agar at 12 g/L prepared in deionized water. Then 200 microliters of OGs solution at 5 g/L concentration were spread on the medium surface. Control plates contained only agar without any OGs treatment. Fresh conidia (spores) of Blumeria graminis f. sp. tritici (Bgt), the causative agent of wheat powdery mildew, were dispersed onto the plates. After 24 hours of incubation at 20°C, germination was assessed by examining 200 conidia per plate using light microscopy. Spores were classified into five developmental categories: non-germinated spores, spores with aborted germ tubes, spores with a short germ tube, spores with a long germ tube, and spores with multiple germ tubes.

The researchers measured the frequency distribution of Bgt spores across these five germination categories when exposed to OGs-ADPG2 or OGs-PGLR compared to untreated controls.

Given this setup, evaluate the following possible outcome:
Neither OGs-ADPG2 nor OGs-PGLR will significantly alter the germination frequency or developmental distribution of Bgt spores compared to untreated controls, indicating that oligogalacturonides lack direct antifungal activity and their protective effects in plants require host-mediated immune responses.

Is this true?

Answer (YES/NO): YES